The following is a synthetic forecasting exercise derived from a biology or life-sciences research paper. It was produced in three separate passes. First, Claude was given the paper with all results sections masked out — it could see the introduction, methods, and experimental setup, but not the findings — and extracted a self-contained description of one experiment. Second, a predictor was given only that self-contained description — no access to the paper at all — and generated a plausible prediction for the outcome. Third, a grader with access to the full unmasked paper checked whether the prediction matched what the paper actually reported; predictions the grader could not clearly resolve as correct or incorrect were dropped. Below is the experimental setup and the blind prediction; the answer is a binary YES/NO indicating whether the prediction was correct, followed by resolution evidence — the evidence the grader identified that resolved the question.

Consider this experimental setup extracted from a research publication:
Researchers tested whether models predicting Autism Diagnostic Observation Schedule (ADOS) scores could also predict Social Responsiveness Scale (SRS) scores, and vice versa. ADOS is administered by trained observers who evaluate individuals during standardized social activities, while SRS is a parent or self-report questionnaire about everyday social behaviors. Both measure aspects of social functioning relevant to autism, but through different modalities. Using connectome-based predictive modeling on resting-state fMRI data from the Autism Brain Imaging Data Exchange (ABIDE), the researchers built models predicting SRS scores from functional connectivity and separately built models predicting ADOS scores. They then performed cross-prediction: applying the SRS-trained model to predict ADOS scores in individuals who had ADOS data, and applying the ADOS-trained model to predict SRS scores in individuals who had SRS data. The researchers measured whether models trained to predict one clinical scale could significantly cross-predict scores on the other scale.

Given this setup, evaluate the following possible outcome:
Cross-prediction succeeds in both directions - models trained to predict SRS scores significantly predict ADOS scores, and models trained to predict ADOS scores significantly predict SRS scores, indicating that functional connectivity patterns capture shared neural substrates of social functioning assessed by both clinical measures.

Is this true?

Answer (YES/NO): YES